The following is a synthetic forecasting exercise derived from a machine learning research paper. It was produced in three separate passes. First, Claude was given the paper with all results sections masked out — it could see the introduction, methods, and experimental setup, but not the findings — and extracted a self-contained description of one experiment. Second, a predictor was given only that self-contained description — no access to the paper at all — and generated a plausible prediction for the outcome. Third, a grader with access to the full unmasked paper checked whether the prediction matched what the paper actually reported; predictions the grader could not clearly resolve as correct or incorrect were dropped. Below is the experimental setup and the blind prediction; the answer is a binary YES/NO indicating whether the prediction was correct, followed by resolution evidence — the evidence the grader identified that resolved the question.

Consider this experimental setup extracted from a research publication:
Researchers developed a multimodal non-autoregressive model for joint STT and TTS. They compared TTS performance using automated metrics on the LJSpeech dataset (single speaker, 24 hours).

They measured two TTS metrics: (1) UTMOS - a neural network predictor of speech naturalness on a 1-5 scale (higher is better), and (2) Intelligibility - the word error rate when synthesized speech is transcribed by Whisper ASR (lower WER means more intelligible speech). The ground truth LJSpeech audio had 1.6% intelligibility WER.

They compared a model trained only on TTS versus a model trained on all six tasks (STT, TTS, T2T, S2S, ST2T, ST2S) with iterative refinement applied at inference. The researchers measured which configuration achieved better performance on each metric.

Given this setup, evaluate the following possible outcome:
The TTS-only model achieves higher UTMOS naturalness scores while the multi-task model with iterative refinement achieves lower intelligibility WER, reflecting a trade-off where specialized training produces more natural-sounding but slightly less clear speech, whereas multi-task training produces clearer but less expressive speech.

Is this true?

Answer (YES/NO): NO